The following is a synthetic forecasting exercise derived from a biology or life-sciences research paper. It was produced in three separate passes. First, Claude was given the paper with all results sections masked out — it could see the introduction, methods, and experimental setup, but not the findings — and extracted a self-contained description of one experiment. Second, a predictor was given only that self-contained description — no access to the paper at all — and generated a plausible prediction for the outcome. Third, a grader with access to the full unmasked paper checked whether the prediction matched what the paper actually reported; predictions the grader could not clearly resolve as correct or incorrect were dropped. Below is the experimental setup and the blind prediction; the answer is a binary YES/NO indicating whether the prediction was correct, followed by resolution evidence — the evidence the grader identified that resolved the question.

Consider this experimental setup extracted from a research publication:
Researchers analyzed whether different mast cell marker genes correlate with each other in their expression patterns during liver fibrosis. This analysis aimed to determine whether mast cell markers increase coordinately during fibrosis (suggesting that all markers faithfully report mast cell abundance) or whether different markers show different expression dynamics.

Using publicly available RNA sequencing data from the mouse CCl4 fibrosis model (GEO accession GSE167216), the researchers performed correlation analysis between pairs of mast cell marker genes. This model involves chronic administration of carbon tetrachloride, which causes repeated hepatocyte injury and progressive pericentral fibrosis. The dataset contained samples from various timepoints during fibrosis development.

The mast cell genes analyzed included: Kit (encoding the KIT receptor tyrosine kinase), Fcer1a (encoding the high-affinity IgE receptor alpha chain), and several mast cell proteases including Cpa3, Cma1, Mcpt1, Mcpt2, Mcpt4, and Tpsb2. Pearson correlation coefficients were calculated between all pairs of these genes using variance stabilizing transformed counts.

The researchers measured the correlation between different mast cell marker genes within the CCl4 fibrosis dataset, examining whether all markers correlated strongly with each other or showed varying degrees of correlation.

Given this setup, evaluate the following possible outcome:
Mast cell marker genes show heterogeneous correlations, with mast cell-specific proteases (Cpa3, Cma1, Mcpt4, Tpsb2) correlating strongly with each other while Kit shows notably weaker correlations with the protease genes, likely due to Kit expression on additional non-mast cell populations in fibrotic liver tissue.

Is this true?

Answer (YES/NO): NO